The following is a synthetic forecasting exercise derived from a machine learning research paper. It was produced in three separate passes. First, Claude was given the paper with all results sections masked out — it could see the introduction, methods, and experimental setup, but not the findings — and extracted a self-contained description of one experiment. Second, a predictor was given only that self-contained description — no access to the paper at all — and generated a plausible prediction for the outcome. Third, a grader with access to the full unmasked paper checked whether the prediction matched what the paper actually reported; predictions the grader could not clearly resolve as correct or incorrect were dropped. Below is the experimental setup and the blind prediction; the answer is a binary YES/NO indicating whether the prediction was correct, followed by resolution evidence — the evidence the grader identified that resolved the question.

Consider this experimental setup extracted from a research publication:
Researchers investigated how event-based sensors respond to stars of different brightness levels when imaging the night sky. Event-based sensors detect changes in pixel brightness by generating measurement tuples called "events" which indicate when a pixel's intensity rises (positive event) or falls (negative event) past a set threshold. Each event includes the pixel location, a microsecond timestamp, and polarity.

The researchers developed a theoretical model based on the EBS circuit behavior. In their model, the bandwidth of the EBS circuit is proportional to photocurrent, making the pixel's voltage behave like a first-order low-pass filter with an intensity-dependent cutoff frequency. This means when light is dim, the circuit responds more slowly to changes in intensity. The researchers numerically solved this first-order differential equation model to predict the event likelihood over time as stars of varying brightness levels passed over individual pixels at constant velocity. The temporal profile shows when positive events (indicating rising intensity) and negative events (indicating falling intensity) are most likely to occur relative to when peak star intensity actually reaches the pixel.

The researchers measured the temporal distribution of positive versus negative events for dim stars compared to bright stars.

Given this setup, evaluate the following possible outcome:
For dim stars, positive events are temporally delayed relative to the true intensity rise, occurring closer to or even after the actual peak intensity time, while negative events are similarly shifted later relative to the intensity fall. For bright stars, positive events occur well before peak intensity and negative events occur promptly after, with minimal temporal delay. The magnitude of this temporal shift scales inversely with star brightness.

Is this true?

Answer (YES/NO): YES